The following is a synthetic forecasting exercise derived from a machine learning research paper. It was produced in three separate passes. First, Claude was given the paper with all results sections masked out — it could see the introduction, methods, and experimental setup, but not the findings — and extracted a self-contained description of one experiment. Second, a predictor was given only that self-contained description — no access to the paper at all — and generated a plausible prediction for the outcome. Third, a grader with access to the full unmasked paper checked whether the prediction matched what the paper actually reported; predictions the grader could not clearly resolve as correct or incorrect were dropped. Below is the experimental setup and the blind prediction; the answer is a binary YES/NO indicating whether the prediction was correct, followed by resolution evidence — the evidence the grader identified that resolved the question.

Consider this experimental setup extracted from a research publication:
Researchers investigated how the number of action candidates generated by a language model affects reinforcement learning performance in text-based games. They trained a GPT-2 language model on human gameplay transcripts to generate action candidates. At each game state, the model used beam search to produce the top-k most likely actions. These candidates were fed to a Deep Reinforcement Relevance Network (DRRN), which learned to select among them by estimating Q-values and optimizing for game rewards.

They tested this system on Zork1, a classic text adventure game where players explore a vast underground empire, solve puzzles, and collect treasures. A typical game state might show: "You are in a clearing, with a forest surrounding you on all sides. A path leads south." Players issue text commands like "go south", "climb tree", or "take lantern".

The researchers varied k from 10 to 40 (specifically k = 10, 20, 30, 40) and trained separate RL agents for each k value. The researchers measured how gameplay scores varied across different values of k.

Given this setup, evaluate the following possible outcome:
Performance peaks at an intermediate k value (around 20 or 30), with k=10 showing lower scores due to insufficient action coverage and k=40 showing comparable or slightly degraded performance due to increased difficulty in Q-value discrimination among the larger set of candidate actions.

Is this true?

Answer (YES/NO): YES